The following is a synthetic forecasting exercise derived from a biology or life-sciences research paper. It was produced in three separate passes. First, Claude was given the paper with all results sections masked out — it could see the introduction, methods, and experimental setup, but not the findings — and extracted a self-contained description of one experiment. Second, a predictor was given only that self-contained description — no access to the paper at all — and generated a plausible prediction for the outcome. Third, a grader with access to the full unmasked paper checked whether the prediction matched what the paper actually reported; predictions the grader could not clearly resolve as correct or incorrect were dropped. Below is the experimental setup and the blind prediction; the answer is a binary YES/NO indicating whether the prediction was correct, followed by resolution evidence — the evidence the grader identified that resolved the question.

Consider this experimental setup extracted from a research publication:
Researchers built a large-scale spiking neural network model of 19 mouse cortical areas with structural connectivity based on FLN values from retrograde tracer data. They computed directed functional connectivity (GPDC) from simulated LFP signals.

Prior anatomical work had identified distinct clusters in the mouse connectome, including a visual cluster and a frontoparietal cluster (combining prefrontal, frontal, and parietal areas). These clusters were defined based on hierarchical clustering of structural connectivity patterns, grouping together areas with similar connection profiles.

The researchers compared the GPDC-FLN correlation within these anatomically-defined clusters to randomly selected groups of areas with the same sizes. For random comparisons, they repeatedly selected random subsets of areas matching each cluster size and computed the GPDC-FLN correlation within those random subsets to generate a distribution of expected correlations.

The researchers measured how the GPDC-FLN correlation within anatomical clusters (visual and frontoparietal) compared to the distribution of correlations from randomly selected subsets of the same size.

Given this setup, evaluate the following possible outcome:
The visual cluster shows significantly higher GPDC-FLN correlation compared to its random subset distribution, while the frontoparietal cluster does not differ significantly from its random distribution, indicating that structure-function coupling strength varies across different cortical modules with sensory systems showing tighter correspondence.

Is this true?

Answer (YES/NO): NO